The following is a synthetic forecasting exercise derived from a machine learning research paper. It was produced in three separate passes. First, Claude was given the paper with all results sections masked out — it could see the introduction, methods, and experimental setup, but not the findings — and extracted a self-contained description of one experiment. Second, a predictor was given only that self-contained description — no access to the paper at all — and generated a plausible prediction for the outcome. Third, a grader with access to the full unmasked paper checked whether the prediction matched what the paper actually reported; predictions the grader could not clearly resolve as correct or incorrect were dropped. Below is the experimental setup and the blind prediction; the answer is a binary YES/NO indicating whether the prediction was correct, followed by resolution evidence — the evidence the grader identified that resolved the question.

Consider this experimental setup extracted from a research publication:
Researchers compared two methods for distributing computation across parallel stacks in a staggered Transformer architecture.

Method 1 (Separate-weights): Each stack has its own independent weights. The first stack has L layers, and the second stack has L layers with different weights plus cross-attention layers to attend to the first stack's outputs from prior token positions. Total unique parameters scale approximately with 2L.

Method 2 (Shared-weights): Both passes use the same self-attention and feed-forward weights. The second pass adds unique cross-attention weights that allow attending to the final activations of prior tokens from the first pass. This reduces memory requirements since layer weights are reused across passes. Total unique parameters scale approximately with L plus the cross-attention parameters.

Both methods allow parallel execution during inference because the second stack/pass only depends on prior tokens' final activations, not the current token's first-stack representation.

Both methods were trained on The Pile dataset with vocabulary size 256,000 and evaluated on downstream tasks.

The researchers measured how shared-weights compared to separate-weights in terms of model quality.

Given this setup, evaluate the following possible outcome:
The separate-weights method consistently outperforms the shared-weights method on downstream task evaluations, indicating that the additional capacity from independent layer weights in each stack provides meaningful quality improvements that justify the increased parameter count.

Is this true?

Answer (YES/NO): NO